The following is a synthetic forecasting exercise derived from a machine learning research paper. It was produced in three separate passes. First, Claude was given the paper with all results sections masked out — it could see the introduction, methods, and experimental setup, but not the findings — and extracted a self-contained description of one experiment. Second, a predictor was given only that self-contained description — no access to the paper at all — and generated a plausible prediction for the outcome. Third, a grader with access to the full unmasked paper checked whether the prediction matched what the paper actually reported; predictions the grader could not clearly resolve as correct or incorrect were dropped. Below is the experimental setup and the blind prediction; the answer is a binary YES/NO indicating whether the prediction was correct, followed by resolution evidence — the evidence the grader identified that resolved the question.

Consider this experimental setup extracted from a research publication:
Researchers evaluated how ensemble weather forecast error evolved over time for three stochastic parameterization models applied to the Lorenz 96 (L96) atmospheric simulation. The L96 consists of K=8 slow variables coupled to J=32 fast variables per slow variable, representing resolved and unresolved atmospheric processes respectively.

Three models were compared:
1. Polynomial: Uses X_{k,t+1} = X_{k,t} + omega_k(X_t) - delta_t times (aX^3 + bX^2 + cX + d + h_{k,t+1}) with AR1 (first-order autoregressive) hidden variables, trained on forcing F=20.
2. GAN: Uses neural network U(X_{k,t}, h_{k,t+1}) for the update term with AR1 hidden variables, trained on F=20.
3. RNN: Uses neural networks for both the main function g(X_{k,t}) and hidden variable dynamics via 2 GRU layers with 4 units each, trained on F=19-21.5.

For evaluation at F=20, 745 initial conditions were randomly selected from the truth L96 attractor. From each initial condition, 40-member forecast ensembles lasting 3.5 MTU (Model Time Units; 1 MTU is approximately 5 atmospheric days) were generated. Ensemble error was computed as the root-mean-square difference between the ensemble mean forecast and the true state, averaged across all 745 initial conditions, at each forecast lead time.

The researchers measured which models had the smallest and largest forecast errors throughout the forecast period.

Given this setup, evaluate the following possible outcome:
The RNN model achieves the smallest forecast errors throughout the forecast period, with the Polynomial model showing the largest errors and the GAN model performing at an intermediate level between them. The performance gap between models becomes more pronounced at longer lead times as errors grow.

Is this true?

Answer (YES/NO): NO